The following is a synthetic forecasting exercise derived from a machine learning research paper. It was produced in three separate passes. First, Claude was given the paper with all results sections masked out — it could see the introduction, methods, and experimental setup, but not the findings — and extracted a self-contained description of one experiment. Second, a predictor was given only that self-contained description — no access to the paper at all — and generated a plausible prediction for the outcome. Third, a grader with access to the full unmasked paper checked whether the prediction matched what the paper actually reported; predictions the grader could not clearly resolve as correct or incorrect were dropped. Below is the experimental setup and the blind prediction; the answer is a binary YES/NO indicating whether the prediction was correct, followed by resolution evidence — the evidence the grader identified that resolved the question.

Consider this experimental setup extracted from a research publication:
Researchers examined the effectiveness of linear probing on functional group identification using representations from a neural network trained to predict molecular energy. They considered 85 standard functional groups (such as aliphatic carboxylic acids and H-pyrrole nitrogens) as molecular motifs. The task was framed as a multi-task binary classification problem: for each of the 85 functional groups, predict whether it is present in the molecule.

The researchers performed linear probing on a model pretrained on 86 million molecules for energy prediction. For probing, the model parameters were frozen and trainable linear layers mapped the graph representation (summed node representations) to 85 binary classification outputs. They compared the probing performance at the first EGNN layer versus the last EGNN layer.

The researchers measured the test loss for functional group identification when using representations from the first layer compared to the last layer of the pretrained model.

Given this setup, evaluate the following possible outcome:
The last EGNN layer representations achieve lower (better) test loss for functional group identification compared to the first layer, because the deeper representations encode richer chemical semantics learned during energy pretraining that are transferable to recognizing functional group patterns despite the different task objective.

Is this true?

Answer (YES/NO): YES